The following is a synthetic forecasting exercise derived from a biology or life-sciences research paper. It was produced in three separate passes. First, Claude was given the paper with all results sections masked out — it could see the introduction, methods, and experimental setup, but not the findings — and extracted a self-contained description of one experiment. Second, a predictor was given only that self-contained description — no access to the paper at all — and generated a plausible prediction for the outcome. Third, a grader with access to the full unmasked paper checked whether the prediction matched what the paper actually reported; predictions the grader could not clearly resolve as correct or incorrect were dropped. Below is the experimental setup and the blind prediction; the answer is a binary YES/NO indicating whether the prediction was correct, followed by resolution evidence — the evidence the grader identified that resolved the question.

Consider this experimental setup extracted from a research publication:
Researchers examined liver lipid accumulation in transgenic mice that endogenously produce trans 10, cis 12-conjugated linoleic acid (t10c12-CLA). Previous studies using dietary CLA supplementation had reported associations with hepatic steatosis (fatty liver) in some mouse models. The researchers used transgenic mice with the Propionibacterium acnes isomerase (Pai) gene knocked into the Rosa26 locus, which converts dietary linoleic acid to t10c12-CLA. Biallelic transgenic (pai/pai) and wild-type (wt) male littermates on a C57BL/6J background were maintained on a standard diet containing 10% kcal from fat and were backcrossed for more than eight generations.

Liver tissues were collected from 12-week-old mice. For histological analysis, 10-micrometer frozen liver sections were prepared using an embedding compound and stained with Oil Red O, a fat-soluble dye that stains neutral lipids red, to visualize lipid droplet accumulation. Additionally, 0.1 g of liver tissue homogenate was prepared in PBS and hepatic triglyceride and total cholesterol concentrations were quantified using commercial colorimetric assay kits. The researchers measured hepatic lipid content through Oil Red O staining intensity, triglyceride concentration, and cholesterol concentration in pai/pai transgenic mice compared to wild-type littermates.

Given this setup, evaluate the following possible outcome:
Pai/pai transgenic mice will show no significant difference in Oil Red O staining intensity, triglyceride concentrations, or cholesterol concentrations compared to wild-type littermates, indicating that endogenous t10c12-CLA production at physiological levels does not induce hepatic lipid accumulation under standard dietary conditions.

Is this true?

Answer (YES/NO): YES